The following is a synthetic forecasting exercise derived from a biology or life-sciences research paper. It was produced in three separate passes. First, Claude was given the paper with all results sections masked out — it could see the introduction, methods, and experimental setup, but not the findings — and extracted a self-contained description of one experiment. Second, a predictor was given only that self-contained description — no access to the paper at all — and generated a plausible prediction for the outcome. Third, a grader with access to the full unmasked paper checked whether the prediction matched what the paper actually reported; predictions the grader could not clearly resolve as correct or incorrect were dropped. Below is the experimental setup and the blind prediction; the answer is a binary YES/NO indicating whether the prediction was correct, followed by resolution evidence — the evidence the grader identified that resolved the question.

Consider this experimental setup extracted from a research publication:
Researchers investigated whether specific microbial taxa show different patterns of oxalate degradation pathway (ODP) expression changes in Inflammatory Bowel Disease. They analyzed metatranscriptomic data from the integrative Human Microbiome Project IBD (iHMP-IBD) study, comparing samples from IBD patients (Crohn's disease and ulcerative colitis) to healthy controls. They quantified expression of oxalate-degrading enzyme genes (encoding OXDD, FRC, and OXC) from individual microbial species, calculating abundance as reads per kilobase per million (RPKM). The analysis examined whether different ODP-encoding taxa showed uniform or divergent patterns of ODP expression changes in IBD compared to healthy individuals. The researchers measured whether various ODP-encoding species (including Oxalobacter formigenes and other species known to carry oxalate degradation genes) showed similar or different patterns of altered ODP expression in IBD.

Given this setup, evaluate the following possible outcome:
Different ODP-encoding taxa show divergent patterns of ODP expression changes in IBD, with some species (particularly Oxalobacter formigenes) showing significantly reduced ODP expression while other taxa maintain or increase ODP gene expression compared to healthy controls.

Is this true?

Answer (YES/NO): YES